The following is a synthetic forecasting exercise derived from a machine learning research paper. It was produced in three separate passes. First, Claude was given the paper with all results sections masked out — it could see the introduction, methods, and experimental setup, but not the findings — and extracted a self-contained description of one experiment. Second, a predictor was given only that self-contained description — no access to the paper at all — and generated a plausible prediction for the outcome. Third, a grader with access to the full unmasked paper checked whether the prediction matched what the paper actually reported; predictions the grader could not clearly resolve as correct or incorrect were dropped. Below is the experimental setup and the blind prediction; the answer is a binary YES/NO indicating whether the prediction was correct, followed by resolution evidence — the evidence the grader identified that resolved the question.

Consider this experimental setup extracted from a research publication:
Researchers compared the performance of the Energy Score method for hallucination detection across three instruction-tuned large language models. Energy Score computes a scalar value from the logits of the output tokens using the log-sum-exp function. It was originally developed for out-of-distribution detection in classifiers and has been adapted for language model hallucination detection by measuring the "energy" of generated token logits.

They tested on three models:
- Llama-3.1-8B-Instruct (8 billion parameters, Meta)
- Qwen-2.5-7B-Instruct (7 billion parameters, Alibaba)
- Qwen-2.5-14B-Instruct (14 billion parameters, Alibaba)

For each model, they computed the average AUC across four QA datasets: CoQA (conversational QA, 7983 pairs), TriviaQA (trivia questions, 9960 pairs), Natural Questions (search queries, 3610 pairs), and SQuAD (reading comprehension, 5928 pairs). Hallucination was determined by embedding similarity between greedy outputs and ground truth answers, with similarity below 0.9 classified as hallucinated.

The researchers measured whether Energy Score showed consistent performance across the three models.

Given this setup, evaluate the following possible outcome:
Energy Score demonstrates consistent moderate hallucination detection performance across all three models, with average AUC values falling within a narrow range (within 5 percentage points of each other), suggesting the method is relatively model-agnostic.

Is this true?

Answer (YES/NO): NO